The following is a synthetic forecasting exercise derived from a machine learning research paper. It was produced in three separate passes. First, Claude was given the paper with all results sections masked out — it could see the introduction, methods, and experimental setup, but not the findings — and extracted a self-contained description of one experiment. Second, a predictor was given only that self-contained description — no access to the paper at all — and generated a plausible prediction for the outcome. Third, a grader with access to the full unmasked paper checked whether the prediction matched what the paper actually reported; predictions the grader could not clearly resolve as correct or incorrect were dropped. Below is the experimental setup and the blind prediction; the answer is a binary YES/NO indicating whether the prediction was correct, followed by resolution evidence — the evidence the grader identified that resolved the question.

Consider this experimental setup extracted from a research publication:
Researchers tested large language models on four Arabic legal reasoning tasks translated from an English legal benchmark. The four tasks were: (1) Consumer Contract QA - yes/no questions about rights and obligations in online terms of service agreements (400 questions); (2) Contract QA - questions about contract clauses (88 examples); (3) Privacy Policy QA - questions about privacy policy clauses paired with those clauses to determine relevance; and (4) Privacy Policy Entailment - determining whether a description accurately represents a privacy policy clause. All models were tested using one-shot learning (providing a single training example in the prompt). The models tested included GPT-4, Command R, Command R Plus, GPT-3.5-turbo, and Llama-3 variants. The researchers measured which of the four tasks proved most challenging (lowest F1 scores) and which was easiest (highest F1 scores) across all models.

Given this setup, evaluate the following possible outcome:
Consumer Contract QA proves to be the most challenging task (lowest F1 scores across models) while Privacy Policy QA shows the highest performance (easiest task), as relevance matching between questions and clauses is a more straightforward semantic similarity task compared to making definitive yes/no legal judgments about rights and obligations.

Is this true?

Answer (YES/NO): NO